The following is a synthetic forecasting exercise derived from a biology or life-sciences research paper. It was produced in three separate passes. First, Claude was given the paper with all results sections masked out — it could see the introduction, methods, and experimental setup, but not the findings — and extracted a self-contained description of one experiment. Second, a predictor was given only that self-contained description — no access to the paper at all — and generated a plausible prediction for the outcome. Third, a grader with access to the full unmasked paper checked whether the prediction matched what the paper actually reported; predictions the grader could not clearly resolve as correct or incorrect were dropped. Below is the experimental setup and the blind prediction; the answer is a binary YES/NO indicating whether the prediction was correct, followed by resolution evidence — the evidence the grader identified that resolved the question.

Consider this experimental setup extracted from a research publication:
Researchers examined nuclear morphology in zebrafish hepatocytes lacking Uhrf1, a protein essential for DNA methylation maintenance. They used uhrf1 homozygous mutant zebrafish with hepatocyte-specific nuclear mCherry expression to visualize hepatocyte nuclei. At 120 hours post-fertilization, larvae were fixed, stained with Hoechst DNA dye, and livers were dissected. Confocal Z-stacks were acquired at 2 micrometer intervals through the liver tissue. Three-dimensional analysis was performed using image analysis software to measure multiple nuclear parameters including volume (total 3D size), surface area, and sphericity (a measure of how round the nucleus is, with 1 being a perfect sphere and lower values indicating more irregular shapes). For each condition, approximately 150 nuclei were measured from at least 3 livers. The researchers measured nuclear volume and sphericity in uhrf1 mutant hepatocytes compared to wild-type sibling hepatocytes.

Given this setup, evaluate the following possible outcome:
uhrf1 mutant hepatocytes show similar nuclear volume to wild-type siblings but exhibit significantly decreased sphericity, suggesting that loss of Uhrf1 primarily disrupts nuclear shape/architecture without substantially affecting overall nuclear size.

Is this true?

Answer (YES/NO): NO